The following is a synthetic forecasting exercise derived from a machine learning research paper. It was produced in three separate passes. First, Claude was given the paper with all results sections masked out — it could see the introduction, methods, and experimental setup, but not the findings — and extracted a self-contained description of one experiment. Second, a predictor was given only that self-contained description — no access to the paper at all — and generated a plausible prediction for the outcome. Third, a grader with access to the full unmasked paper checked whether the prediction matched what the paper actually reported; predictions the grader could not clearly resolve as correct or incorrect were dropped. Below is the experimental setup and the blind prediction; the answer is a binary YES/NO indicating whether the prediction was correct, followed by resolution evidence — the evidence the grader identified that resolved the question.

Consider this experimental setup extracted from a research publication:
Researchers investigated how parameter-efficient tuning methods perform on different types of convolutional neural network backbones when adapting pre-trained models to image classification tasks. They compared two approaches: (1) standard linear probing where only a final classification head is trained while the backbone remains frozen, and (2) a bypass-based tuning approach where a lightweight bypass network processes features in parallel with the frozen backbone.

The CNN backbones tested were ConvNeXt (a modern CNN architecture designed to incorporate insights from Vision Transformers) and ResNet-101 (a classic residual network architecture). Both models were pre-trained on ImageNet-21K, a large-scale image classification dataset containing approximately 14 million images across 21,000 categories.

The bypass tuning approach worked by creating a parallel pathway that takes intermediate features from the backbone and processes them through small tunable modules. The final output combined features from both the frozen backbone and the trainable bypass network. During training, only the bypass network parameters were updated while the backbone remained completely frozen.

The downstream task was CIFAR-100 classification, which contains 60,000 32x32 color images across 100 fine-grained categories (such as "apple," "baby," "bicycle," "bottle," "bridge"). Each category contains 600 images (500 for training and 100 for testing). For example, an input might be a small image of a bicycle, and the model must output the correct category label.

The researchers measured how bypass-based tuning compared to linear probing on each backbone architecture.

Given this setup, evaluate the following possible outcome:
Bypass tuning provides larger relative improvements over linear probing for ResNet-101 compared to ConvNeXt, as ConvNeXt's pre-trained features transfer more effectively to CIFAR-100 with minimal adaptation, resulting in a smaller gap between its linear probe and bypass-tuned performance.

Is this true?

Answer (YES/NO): YES